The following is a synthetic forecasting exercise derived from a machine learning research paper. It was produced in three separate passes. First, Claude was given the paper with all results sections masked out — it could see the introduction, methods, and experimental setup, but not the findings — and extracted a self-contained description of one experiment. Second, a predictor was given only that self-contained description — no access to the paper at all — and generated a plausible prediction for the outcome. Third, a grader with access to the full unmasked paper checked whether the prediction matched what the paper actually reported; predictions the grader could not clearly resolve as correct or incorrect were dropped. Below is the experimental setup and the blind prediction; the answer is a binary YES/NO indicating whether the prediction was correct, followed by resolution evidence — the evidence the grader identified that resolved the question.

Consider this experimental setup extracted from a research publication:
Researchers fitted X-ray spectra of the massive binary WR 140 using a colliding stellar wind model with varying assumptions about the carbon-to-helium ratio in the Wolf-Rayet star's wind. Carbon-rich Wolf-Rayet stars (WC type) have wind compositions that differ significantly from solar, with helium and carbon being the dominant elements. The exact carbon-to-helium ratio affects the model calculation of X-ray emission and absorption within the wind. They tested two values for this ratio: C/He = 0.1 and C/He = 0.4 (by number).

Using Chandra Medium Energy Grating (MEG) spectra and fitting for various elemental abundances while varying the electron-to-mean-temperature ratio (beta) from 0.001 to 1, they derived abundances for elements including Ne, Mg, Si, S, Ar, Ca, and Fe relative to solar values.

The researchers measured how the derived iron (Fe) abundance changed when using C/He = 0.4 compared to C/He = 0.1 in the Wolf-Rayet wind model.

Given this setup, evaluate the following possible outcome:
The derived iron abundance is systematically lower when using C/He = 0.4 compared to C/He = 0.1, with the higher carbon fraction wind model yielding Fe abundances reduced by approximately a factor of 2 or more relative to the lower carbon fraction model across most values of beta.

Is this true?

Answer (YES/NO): NO